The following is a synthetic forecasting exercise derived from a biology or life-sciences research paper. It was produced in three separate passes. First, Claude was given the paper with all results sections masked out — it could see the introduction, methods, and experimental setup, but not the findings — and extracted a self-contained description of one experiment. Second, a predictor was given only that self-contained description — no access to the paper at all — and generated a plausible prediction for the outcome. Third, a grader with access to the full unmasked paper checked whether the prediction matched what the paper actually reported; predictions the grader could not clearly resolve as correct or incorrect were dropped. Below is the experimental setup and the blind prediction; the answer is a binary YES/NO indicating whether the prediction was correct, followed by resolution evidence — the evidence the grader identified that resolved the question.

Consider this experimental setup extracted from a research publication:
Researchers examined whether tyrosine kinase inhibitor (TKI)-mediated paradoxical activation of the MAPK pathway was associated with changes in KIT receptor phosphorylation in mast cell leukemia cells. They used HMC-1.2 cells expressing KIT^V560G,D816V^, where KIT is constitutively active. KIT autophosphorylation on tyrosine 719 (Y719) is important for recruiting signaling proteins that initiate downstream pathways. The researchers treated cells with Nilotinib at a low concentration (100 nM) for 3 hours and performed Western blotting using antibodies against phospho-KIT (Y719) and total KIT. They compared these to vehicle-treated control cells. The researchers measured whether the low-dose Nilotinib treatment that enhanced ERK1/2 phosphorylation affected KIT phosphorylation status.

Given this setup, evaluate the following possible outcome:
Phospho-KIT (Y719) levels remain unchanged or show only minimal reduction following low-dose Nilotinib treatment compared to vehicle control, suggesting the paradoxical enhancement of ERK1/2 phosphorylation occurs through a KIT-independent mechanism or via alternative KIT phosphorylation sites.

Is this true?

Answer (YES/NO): YES